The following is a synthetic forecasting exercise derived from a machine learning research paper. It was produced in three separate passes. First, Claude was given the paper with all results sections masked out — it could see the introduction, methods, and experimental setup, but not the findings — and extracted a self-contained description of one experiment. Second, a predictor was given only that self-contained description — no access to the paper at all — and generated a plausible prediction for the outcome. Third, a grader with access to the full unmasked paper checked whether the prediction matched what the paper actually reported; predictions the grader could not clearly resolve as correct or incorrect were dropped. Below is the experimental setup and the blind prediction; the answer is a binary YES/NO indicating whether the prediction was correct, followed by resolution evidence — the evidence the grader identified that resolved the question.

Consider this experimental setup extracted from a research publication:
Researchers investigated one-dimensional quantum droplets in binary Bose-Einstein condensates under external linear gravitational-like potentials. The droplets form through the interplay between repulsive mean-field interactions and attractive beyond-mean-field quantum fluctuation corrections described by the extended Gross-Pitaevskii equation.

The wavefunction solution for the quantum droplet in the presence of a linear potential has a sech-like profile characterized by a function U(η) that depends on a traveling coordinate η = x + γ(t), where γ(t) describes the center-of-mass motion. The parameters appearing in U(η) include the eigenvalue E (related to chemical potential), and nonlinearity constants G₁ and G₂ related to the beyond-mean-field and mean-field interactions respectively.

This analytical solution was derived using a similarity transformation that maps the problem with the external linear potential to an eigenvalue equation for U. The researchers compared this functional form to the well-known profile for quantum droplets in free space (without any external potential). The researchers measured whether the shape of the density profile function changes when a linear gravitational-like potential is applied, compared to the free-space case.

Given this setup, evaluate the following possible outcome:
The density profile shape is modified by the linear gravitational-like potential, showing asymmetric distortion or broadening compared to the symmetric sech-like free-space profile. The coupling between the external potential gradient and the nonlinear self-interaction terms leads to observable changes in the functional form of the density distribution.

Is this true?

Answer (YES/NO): NO